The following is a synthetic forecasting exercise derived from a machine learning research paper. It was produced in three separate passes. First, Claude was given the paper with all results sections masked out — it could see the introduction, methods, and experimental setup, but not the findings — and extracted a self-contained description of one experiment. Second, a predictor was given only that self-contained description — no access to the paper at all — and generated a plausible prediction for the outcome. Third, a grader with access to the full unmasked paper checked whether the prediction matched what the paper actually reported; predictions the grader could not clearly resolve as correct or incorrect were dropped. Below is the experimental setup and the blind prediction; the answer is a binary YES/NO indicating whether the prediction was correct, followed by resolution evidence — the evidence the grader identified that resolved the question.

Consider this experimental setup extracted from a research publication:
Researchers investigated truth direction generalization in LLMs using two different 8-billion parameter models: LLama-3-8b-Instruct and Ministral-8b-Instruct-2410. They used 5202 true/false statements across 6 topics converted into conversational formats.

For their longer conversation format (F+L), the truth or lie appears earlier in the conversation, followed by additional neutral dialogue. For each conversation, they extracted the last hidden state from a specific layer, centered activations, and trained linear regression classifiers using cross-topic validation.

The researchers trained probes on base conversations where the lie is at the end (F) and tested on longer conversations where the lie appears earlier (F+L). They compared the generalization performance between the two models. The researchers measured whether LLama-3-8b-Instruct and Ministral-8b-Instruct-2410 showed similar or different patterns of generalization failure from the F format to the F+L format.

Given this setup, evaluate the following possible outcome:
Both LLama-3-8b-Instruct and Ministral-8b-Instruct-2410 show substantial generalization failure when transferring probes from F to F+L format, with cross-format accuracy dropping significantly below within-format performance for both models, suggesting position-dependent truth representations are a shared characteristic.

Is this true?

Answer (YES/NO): YES